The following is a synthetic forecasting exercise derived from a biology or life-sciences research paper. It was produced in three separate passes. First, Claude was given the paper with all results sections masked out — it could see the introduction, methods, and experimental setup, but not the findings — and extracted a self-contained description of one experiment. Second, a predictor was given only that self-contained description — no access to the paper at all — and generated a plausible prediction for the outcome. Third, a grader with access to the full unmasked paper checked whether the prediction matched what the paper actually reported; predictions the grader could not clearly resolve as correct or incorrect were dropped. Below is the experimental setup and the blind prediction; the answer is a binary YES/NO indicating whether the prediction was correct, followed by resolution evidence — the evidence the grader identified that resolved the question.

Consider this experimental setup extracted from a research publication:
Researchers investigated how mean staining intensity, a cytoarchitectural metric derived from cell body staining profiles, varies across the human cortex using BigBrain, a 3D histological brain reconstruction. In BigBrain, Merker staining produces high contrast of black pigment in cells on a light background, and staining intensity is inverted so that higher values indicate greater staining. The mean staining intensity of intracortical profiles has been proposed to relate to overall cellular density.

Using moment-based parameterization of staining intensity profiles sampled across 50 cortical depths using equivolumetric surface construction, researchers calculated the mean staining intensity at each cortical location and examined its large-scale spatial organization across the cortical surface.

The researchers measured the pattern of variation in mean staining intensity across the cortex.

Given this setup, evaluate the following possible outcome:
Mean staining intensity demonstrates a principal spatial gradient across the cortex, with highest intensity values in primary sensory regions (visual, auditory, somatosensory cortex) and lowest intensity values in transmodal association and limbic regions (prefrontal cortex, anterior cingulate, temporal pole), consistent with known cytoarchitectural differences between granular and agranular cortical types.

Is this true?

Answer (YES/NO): NO